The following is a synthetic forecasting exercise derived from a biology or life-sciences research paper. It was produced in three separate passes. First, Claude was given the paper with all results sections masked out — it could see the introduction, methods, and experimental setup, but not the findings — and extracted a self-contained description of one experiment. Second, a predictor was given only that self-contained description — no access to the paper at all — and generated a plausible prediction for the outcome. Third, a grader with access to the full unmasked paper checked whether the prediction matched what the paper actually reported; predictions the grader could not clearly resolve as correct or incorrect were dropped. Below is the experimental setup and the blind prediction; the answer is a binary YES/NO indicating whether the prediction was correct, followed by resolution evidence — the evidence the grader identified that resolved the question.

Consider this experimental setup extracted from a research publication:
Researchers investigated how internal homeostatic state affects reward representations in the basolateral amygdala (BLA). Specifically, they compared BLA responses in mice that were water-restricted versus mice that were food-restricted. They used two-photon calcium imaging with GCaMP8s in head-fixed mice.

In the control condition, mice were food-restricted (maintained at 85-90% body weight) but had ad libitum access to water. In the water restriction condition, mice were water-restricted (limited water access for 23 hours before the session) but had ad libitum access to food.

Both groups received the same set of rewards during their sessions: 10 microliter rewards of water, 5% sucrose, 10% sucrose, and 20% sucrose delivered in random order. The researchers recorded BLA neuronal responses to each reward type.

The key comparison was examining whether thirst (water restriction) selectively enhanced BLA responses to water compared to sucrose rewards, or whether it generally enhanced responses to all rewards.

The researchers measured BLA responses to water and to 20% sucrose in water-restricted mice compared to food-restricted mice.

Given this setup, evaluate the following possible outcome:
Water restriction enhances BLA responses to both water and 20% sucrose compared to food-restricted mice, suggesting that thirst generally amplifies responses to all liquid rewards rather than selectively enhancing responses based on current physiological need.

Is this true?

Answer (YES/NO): NO